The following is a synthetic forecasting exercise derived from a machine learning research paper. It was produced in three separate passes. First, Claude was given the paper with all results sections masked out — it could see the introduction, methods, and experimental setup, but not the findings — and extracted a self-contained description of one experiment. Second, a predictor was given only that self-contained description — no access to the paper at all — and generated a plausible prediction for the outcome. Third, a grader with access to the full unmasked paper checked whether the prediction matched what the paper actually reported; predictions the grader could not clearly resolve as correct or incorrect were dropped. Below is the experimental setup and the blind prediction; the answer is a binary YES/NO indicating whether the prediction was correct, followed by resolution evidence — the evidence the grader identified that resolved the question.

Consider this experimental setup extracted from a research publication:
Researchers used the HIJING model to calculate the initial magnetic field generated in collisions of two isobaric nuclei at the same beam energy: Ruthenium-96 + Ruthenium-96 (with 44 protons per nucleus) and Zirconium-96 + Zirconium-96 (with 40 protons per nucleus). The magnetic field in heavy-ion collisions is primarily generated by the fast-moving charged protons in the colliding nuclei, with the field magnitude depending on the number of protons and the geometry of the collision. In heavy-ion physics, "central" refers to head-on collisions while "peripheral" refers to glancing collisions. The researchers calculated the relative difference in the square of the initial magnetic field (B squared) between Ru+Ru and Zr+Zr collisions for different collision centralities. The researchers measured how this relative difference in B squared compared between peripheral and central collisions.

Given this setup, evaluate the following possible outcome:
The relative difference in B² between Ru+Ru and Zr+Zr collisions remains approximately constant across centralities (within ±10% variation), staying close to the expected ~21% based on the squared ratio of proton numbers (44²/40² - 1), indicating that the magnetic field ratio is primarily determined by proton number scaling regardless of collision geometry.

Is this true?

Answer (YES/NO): NO